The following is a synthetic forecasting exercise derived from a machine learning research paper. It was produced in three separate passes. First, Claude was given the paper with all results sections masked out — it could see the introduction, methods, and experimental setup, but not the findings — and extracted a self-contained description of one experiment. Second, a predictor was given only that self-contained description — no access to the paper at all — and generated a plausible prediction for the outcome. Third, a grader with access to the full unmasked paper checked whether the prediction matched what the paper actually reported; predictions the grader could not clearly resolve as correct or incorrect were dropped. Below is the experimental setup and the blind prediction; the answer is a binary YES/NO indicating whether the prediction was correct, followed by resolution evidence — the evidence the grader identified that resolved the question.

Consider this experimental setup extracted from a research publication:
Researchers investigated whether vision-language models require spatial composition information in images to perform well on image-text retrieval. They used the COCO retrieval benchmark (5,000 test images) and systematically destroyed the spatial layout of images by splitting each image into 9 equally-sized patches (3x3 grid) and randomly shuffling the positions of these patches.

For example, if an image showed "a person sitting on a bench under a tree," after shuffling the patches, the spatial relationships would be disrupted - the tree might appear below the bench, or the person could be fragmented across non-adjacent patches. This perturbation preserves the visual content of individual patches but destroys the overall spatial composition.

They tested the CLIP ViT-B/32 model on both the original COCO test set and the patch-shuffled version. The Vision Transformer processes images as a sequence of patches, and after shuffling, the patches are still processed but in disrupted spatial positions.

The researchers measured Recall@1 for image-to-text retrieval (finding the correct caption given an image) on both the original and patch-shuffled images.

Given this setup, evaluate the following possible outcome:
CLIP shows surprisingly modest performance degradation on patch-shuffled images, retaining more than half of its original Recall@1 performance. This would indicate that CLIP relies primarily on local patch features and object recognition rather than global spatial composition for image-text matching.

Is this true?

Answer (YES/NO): YES